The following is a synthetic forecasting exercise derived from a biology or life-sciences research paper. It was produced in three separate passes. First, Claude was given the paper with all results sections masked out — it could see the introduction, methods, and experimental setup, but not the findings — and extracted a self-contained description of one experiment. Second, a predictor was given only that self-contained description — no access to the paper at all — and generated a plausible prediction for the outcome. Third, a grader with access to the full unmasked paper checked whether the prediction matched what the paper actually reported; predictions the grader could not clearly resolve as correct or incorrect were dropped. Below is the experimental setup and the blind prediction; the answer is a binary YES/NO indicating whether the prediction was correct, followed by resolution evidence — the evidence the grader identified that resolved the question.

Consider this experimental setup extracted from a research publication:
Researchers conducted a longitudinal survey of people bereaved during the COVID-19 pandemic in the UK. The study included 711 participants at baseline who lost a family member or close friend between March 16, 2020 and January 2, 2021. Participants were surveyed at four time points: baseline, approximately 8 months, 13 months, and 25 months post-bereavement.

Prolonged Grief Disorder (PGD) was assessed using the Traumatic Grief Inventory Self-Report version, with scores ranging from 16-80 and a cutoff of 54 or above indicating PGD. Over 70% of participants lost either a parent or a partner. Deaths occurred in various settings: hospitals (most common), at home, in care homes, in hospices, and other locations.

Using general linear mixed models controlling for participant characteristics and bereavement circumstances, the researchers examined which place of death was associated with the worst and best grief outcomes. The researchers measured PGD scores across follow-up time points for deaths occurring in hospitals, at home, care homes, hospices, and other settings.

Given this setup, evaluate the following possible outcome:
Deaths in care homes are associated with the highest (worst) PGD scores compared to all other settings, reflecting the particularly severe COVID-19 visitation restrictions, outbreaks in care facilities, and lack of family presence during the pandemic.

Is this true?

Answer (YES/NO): NO